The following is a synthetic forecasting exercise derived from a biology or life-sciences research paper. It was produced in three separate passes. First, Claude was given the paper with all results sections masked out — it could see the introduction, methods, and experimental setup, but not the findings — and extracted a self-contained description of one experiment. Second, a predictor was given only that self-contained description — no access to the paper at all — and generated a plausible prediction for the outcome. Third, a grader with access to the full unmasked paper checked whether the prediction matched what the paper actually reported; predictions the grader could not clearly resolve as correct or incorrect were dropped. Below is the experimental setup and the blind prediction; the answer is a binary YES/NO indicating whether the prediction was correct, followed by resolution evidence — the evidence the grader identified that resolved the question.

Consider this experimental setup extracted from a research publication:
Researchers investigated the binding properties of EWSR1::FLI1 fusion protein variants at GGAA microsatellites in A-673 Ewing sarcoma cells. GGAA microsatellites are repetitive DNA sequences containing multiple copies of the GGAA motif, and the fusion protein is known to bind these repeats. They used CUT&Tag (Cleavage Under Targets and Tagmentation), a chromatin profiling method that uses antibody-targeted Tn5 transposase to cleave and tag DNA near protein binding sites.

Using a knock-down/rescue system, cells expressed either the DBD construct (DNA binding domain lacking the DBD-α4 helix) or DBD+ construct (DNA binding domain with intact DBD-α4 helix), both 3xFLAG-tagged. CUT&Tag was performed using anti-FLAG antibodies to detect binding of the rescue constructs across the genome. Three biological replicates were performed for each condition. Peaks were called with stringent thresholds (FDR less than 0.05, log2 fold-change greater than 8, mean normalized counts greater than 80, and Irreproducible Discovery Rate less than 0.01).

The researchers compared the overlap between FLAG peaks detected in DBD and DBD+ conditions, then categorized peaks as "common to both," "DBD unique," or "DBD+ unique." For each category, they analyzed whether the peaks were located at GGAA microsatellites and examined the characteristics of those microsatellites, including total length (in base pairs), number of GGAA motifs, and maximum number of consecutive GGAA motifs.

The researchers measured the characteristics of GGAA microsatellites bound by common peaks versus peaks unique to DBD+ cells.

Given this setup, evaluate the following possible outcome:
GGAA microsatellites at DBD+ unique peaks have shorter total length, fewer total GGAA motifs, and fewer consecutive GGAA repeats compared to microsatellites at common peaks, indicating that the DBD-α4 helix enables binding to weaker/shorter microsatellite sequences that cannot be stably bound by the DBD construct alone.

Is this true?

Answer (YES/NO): NO